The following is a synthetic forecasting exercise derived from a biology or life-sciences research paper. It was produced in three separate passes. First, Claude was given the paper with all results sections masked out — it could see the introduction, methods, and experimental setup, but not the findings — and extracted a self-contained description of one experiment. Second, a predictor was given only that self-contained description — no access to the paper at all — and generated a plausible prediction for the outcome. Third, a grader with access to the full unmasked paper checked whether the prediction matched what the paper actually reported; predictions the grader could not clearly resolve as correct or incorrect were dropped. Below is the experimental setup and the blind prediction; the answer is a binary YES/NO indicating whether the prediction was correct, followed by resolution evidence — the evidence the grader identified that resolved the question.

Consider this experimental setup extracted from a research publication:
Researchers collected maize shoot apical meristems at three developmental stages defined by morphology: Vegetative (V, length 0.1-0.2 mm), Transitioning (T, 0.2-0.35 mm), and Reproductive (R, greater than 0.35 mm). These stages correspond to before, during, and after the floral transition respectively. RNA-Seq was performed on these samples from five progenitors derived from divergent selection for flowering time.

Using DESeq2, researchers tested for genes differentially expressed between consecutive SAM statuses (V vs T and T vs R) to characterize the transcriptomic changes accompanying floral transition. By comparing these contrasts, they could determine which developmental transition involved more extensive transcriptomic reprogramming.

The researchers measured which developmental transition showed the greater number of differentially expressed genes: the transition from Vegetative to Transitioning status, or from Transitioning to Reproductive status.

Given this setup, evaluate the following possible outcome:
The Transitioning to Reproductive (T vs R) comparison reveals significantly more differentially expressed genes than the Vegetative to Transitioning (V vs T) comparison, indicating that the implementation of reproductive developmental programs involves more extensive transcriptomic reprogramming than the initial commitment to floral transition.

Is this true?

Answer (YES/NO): NO